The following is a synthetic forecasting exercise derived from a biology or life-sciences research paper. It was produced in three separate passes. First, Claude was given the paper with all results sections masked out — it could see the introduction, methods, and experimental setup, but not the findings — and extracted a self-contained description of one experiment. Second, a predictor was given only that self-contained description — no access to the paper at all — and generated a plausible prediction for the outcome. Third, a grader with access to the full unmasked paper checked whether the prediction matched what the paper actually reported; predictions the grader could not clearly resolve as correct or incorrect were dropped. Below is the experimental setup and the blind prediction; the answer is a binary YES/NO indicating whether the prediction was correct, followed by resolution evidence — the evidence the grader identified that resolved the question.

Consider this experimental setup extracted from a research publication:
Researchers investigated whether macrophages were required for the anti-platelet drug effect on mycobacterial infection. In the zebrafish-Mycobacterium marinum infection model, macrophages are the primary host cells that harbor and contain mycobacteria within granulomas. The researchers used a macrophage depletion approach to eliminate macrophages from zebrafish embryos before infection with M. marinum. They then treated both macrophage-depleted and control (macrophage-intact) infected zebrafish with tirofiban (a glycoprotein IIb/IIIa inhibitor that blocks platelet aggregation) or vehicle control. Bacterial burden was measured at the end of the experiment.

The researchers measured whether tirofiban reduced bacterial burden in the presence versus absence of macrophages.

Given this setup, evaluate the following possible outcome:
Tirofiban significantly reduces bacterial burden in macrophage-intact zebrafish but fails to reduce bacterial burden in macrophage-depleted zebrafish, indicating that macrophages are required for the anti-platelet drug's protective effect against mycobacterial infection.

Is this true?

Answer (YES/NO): YES